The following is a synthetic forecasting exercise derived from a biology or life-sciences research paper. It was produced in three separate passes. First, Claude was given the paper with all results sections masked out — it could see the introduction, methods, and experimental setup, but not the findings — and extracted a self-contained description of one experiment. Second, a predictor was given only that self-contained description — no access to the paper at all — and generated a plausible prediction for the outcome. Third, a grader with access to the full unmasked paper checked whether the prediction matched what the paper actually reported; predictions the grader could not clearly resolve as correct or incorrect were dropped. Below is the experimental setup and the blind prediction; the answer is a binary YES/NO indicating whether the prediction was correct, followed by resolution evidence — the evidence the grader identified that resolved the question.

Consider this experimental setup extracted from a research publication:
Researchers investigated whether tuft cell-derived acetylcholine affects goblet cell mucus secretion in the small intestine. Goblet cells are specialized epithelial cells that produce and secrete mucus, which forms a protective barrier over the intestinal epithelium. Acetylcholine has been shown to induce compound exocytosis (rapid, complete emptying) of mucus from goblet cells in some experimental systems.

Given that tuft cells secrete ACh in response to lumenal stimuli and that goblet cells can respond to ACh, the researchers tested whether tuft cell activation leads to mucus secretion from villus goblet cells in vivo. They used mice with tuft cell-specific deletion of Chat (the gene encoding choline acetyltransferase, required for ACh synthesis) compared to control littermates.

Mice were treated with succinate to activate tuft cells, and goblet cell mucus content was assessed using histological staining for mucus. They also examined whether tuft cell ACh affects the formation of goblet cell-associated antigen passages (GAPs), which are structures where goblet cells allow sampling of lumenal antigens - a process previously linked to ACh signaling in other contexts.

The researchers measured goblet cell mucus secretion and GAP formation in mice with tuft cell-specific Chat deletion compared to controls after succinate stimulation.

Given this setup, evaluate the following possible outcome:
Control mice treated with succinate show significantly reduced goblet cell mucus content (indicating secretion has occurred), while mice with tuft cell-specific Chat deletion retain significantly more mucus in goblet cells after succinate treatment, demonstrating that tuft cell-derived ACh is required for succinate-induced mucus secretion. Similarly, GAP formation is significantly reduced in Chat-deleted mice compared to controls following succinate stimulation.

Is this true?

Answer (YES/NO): NO